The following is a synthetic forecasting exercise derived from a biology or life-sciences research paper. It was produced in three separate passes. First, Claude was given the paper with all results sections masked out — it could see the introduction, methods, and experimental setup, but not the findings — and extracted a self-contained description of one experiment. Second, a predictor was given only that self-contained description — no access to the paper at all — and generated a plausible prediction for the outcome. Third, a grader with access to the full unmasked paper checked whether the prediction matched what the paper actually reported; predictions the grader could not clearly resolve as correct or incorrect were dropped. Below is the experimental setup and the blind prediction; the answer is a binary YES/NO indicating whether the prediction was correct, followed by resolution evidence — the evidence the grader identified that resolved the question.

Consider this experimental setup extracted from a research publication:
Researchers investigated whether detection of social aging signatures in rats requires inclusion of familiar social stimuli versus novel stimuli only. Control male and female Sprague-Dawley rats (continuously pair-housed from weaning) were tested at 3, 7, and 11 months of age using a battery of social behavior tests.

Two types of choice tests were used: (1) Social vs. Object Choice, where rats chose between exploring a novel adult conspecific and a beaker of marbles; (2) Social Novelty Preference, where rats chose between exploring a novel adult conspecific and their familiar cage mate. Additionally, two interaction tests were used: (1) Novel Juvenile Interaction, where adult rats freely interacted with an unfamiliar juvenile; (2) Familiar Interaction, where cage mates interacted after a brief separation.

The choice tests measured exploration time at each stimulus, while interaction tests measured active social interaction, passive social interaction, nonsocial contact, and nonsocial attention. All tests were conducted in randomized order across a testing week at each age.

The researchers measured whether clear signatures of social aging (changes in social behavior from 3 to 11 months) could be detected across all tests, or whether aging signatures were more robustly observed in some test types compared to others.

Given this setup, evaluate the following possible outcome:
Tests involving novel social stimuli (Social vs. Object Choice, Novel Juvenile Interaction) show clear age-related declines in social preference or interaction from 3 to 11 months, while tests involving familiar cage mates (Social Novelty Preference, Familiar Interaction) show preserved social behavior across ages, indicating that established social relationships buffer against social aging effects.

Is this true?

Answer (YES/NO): NO